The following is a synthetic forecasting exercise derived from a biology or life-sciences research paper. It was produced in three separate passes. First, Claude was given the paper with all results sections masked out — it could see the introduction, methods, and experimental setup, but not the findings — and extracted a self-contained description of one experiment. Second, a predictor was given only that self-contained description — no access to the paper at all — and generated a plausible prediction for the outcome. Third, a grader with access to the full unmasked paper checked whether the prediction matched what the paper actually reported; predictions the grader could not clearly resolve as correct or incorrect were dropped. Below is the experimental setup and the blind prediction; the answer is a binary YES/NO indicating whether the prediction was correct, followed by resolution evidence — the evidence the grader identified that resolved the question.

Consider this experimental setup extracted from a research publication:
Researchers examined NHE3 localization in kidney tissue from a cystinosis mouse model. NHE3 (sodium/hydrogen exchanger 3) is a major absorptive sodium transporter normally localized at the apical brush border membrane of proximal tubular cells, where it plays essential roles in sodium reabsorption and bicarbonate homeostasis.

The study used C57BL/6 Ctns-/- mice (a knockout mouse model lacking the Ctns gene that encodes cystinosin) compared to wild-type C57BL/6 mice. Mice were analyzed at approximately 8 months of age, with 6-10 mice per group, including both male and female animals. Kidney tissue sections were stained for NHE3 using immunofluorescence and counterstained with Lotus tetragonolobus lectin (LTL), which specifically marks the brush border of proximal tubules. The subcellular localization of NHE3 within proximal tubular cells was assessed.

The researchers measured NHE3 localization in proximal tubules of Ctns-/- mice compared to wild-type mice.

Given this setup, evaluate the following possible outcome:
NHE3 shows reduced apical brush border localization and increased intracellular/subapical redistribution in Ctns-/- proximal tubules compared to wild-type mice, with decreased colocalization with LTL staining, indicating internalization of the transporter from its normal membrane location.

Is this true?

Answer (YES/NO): YES